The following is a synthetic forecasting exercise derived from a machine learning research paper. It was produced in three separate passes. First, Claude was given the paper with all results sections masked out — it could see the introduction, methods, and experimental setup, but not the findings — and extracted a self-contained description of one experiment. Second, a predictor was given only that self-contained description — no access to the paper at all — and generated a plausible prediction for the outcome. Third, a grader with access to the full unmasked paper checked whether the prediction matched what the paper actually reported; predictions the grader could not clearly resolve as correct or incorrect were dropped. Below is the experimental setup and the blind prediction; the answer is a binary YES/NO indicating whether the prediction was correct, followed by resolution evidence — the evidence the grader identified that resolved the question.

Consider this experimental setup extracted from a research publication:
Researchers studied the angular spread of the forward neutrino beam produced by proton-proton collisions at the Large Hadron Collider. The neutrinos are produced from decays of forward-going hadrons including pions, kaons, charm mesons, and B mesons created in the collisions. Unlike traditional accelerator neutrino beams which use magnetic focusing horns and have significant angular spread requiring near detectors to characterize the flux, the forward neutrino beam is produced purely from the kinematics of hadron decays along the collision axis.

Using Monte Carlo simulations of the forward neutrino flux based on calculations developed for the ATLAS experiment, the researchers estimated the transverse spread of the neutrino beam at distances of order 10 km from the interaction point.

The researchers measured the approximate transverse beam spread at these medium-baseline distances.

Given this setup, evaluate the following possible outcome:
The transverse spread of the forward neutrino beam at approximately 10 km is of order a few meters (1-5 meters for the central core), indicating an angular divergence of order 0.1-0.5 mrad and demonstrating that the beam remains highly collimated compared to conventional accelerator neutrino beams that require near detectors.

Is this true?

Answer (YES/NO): NO